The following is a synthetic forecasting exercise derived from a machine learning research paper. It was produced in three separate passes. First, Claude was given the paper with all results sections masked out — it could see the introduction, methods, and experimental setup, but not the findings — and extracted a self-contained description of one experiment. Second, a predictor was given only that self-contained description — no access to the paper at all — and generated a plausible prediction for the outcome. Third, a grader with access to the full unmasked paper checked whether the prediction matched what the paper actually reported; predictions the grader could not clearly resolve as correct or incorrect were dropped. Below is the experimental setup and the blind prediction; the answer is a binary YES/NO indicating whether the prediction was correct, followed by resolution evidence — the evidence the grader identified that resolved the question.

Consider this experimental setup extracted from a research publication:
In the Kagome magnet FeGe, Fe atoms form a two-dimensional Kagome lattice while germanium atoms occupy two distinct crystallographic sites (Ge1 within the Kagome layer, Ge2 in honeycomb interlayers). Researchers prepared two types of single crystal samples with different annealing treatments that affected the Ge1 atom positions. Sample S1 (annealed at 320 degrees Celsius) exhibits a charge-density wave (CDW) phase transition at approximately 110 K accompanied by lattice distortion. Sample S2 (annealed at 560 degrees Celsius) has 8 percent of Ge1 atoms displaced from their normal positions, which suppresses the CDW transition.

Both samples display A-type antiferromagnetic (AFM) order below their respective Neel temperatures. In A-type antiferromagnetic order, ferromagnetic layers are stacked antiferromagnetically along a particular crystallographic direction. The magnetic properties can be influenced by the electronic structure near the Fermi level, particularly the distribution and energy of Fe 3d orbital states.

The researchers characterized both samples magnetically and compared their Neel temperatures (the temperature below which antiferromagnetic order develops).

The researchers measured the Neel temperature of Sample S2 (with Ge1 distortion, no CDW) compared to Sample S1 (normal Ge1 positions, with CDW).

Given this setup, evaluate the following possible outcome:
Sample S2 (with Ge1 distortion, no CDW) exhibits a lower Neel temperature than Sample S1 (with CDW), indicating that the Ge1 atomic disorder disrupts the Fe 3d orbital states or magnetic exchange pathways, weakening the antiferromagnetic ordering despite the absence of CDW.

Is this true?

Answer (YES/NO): NO